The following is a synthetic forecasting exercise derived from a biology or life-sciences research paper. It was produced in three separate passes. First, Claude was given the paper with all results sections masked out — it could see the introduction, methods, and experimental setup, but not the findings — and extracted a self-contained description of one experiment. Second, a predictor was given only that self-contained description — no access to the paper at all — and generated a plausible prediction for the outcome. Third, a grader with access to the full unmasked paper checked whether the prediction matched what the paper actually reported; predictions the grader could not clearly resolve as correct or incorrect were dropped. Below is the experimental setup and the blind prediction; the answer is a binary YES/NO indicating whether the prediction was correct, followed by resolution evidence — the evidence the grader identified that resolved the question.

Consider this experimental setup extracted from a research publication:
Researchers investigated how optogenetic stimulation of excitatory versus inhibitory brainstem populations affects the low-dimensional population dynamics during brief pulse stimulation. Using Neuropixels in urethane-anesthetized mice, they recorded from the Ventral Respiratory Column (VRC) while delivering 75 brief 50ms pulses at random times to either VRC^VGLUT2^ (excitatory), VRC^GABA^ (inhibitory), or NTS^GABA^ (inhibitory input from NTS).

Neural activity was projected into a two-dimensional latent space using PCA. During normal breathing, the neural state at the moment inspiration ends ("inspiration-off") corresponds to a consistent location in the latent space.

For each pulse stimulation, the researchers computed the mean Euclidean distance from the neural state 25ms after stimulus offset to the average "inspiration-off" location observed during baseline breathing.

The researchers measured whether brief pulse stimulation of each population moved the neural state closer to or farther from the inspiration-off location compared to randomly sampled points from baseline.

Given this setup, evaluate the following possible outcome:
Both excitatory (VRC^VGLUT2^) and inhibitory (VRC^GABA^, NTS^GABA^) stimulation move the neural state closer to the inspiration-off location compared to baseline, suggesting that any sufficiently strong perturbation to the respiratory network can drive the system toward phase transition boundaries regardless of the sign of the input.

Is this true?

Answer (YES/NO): NO